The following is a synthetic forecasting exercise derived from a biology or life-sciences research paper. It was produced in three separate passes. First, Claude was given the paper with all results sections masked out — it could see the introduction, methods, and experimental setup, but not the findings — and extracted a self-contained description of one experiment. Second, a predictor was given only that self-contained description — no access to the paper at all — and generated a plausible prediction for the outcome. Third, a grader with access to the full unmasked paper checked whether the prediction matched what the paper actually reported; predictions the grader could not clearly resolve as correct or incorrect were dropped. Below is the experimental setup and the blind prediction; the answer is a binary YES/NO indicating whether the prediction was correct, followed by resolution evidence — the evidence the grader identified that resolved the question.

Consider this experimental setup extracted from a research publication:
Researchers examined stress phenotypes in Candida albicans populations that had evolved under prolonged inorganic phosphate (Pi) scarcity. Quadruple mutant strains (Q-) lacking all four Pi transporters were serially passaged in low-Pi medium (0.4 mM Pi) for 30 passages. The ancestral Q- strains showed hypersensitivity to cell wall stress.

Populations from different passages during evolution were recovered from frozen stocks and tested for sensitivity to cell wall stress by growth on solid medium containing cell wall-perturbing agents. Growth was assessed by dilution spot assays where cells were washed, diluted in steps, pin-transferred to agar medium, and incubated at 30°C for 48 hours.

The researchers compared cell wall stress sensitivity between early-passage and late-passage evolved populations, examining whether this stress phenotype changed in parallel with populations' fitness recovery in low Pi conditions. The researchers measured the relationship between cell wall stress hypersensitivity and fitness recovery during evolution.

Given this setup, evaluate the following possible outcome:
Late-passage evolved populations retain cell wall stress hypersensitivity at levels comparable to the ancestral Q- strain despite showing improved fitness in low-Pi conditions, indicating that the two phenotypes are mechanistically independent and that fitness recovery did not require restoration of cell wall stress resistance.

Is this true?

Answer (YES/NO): NO